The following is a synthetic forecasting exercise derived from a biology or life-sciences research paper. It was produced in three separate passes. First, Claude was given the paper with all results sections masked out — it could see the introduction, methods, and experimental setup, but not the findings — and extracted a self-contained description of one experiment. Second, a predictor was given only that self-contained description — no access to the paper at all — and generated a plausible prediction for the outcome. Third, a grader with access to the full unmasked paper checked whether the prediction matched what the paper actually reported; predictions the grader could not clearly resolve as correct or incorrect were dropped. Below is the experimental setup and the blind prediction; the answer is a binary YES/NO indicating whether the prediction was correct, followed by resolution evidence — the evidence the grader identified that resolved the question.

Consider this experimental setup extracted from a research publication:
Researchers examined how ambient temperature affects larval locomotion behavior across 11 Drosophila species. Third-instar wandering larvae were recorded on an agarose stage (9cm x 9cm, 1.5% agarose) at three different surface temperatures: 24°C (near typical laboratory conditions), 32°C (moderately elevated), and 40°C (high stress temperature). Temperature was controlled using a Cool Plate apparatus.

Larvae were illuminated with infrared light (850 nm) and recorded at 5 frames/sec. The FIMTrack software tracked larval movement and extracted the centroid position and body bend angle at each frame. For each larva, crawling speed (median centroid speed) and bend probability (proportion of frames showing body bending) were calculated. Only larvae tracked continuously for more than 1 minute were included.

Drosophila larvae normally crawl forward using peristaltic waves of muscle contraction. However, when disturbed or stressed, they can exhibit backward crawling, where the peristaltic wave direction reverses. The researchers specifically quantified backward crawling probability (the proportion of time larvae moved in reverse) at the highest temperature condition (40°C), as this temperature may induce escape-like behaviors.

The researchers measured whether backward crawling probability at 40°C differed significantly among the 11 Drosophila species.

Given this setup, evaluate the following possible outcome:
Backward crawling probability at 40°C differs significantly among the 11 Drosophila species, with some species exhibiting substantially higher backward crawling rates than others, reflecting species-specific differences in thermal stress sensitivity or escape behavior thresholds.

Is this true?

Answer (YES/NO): YES